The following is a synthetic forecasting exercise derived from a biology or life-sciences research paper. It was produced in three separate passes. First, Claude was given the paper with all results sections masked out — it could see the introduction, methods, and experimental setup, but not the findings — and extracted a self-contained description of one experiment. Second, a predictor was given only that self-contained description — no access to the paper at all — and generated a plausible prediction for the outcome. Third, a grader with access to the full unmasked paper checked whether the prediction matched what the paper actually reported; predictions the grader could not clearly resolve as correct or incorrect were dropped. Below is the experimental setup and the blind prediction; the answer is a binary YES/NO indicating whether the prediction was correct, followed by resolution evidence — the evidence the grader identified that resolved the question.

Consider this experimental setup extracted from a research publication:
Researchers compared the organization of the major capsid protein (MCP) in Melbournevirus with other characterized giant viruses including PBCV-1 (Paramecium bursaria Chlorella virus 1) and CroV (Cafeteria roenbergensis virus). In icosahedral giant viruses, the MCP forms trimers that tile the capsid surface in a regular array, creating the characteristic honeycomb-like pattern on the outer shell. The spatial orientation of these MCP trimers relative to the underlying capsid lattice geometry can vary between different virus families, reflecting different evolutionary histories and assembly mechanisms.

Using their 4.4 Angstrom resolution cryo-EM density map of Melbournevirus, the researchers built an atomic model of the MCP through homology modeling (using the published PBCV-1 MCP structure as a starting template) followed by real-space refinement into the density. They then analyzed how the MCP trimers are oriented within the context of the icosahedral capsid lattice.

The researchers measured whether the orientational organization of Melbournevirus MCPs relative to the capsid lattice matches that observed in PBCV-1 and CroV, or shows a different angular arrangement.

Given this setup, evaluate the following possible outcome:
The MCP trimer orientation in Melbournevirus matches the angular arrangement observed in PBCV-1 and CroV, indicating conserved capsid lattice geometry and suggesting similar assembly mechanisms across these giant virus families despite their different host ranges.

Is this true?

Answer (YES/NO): NO